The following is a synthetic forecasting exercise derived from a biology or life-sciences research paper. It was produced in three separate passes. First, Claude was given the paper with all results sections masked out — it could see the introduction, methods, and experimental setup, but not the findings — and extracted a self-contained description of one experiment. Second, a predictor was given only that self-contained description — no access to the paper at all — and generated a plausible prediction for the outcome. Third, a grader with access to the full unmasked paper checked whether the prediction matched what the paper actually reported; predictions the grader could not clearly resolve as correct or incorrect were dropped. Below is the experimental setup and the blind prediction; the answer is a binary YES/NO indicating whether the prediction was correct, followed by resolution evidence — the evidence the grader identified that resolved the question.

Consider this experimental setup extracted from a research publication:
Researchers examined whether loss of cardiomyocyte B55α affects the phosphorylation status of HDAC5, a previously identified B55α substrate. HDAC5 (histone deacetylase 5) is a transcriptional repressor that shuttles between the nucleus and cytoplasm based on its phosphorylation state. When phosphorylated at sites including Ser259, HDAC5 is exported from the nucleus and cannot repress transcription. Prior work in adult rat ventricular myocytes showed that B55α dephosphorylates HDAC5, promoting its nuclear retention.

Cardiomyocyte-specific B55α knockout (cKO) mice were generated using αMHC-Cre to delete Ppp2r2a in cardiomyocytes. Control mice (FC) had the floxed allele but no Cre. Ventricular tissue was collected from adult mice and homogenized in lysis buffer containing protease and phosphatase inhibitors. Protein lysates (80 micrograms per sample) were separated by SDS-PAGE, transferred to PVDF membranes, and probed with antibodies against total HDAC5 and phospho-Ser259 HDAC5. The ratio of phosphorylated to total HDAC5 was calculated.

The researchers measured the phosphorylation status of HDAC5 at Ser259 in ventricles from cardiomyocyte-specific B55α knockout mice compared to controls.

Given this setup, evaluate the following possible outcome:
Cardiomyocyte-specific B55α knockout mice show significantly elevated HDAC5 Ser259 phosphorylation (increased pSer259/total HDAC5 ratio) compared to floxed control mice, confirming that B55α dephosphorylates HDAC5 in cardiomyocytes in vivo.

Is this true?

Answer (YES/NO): NO